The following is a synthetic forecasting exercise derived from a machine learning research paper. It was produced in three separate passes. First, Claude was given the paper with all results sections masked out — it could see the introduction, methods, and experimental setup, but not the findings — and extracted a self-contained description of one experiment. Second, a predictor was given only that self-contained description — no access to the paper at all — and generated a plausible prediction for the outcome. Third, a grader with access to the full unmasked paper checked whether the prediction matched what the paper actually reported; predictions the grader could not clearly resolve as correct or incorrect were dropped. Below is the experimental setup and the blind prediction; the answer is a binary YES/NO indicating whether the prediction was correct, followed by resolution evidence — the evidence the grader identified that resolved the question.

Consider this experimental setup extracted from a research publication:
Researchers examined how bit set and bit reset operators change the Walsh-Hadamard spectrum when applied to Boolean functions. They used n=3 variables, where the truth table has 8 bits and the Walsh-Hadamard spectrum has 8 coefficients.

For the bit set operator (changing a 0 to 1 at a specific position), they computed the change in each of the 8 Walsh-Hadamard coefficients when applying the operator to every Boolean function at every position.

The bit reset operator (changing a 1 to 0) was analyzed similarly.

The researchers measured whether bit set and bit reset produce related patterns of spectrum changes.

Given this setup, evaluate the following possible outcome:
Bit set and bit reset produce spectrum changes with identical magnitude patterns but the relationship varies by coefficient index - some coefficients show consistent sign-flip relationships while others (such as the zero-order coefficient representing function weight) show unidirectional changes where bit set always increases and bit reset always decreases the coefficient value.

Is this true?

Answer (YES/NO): NO